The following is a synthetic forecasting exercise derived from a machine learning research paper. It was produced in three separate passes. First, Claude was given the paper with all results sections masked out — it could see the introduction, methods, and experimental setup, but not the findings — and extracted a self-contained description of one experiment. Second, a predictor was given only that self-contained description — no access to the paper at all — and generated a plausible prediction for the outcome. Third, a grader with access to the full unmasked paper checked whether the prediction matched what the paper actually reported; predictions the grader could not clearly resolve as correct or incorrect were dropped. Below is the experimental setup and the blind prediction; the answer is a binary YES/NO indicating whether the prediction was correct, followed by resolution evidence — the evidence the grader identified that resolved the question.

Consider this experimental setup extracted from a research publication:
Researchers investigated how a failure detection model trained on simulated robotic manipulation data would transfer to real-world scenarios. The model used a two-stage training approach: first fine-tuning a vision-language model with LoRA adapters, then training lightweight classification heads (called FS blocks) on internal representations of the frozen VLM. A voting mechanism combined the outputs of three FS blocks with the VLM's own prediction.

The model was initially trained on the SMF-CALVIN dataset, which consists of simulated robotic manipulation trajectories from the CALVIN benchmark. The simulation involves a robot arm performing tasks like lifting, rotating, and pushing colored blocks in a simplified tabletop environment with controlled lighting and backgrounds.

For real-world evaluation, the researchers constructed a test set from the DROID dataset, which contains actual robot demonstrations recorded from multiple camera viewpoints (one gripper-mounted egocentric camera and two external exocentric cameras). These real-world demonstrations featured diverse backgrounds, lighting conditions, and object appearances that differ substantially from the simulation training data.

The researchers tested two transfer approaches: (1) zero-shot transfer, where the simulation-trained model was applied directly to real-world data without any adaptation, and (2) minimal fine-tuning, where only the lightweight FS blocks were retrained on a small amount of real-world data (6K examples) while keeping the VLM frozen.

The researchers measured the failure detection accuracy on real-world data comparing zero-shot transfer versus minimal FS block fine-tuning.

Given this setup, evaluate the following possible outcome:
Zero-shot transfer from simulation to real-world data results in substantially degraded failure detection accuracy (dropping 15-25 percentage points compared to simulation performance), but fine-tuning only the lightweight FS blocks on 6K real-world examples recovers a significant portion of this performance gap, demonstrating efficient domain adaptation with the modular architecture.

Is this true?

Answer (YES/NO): NO